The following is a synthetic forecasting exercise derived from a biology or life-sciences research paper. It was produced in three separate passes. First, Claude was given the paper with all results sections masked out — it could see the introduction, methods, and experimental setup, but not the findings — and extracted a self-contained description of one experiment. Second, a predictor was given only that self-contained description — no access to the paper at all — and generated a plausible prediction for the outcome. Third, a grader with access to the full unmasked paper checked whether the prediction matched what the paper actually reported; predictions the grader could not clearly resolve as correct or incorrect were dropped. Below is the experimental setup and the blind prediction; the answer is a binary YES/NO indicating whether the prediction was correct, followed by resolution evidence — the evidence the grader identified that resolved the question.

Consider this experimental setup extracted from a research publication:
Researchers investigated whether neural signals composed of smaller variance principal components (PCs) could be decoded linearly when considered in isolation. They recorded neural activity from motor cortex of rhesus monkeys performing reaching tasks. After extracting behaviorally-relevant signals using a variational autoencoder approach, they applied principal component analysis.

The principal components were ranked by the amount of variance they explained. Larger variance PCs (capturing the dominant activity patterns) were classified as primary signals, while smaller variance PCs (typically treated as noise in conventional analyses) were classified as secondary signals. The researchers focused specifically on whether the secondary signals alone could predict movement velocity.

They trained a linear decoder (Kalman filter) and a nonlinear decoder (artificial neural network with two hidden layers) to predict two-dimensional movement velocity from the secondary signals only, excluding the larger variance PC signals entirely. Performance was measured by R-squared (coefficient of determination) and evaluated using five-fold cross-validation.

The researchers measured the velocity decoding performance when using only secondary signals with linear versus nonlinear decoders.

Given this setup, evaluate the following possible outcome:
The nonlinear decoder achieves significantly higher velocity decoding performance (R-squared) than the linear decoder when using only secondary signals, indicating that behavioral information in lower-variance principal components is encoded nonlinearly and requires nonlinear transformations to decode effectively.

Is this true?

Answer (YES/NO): YES